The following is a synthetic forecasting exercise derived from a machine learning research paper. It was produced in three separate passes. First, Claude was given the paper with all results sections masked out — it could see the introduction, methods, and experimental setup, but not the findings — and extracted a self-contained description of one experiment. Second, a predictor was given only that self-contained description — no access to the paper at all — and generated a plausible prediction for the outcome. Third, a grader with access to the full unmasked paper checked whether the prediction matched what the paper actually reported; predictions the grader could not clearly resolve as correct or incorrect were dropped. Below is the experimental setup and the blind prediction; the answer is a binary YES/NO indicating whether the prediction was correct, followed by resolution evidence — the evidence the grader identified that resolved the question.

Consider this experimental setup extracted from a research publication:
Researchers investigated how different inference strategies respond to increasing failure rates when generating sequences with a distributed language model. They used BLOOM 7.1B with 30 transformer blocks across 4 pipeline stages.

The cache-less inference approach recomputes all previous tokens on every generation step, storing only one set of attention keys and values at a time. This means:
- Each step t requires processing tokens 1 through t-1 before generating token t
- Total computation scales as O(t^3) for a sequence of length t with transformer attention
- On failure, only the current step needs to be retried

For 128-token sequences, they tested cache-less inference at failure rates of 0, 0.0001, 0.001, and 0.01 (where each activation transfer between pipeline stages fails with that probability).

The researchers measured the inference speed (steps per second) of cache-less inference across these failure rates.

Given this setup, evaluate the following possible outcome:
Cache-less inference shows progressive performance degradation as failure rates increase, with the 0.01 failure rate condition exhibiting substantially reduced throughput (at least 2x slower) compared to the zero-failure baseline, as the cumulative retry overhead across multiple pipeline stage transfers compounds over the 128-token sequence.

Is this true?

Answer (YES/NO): NO